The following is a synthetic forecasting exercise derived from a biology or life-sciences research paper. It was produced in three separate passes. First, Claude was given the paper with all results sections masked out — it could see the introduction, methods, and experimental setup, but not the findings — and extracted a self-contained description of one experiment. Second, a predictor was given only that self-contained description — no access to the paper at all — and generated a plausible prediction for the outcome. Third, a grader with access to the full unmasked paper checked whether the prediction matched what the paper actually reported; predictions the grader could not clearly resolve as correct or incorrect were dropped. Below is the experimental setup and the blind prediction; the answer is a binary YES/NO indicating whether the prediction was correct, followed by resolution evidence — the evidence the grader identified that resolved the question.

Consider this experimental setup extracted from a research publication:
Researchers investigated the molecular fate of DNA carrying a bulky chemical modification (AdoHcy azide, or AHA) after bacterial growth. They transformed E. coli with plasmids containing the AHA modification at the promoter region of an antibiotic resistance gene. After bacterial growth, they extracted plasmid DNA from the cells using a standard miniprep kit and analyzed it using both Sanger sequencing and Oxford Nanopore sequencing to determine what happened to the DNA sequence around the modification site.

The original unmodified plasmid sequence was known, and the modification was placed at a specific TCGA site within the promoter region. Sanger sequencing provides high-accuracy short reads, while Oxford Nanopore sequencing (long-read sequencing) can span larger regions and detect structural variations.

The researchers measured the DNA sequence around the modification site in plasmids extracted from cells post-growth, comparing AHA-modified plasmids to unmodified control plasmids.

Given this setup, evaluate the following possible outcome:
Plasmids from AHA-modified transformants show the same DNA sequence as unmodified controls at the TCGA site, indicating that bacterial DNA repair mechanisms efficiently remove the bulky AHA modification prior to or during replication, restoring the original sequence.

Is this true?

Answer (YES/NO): NO